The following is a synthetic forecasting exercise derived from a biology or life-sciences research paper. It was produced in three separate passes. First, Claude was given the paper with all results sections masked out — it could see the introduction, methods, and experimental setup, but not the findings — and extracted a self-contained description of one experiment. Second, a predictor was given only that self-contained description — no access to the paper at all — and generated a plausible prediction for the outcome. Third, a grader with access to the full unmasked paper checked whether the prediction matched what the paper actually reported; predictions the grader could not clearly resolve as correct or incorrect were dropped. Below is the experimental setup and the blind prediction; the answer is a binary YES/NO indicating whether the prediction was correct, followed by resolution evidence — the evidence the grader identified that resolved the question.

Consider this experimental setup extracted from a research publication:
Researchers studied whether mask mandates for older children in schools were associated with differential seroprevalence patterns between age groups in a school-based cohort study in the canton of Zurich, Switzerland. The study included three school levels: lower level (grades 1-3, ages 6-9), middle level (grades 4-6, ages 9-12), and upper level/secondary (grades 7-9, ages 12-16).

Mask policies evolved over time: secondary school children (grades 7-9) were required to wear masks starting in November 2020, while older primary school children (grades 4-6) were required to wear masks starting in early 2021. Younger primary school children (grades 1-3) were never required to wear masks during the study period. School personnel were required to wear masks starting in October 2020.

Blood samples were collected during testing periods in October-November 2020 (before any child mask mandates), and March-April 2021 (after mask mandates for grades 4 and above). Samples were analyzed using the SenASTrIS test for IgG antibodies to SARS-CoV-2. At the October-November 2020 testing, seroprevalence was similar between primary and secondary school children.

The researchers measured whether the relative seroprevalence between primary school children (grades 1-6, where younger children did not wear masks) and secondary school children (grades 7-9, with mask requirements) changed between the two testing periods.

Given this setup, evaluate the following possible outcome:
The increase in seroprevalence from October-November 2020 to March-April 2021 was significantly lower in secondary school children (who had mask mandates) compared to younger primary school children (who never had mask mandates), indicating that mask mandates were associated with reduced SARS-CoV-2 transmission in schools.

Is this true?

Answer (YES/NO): YES